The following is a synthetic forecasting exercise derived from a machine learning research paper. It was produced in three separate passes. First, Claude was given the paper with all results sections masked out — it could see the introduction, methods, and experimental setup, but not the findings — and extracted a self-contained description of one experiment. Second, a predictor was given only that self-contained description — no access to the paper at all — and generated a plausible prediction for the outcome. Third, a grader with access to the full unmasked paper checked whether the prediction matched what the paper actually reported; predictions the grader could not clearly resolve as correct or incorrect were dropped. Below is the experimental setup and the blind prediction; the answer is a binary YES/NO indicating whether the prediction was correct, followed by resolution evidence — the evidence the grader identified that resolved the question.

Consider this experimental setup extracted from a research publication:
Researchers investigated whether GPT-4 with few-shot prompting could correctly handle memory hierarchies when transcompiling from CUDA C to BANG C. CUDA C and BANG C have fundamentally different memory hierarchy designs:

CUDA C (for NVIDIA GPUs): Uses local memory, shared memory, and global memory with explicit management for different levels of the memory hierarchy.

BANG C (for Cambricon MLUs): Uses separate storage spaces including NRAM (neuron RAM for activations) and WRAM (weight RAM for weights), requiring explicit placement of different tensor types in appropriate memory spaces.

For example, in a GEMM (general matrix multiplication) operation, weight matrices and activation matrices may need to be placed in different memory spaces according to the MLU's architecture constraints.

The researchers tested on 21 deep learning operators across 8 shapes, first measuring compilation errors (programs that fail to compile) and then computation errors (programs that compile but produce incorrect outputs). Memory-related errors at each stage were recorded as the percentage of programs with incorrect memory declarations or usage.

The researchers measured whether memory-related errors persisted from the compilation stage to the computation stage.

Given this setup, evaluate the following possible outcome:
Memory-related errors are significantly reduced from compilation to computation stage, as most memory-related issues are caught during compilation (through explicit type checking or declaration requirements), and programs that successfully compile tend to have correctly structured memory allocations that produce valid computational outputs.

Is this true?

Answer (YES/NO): YES